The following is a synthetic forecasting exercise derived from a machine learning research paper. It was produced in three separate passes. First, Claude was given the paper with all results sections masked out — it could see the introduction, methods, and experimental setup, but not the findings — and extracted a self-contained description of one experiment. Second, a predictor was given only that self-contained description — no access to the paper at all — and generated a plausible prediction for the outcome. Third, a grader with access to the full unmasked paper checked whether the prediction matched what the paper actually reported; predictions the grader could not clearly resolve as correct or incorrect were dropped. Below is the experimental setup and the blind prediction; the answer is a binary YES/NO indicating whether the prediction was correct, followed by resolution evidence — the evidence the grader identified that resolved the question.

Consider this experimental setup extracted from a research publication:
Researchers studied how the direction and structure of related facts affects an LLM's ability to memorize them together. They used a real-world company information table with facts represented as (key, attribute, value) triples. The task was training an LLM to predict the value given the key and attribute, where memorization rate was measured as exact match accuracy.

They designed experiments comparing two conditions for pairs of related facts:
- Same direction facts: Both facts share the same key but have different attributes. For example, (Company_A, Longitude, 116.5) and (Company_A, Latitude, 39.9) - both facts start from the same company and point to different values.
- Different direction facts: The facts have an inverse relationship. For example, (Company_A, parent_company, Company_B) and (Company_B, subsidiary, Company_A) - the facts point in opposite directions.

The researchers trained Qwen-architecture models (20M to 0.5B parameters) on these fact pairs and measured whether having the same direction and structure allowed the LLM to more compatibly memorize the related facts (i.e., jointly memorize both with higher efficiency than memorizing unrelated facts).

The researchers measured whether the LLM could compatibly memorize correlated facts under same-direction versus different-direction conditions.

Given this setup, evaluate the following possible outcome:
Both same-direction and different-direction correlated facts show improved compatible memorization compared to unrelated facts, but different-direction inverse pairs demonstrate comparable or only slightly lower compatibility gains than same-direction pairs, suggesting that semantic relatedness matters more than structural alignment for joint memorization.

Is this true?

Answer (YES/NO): NO